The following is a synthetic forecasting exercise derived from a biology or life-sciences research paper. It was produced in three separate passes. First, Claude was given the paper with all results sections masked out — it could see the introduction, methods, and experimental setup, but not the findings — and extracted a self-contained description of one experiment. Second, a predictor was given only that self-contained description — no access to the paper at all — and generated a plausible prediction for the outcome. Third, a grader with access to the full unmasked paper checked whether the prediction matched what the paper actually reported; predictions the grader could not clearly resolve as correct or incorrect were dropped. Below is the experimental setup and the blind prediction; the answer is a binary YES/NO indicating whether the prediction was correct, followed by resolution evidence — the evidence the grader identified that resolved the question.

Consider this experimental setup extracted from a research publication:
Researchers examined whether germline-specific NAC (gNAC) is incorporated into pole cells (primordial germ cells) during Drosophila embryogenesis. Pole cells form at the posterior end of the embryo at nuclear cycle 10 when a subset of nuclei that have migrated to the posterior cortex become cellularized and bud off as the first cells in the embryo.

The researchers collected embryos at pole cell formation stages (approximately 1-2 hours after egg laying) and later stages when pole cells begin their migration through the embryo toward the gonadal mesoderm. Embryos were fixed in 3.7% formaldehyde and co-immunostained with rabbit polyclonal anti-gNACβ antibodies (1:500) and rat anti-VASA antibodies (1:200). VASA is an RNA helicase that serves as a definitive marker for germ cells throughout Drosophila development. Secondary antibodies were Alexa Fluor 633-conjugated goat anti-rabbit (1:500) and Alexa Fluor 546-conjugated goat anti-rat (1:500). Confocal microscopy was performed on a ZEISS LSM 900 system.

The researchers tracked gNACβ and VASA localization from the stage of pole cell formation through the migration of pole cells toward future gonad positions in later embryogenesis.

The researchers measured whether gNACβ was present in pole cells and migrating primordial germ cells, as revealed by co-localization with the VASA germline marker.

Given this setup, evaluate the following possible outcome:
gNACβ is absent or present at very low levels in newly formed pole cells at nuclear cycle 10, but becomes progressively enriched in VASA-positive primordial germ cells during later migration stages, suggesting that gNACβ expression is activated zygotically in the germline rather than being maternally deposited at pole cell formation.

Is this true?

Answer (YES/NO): NO